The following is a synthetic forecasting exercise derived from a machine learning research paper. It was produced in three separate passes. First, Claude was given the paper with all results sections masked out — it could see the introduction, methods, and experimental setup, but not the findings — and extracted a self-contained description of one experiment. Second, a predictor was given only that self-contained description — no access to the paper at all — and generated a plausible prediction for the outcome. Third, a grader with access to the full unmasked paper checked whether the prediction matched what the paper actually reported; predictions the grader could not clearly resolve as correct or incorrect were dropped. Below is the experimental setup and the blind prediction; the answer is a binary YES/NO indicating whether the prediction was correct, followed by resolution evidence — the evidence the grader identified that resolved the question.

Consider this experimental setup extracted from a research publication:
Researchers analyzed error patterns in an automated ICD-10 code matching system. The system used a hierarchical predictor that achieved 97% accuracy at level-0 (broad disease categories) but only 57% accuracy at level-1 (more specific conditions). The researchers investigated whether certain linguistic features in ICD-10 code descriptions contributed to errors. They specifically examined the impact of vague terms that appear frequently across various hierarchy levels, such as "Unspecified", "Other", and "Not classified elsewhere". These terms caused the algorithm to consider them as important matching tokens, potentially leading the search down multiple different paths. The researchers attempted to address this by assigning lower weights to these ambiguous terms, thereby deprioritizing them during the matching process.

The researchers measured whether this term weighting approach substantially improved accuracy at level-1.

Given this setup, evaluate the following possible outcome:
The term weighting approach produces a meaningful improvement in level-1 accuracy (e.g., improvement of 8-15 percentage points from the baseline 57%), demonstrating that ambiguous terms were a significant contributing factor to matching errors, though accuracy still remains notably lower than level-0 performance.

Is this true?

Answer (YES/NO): NO